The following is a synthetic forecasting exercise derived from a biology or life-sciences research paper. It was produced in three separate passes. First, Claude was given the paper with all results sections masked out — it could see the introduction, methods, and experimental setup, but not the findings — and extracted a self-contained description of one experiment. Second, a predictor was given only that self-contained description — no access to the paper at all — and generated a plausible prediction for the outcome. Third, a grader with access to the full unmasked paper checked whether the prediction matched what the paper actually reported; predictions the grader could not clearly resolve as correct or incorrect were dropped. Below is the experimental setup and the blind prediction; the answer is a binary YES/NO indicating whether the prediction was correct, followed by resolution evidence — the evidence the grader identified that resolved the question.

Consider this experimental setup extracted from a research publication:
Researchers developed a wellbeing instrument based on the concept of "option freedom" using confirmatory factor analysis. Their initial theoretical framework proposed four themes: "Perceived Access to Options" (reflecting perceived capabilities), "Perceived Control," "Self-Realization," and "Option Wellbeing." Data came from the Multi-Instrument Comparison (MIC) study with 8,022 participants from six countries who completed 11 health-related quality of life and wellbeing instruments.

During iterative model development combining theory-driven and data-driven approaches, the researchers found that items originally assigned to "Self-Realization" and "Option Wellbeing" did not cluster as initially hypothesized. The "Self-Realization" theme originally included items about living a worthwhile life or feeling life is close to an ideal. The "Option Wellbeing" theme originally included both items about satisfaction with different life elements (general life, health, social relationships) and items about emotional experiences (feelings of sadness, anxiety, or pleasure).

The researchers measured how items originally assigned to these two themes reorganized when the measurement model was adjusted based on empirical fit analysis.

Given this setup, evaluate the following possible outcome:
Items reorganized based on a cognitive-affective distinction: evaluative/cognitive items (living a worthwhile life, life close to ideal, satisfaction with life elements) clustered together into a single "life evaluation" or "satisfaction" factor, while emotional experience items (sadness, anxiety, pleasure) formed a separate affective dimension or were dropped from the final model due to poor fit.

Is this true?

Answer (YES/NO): YES